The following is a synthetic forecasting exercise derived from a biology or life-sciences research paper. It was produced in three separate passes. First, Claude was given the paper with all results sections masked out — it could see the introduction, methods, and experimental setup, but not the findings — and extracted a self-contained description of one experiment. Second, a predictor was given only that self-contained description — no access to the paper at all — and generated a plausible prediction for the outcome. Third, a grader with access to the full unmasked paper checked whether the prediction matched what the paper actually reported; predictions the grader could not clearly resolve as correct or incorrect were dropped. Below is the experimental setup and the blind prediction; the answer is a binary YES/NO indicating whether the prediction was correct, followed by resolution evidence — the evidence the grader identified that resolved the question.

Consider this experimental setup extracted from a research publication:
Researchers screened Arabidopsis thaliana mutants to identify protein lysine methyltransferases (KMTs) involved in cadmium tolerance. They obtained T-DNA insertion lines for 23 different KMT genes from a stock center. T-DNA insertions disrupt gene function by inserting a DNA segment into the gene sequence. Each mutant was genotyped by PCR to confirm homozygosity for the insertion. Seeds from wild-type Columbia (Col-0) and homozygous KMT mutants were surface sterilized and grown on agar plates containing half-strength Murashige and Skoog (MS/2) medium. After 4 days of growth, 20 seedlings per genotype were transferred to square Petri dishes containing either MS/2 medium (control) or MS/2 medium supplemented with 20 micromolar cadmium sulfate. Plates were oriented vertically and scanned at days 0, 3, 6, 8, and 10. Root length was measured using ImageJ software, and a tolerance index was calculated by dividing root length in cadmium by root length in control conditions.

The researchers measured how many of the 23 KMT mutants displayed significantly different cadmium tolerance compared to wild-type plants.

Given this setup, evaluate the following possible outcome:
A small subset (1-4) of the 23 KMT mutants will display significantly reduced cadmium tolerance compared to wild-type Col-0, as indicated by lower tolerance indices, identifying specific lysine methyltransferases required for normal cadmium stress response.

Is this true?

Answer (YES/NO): YES